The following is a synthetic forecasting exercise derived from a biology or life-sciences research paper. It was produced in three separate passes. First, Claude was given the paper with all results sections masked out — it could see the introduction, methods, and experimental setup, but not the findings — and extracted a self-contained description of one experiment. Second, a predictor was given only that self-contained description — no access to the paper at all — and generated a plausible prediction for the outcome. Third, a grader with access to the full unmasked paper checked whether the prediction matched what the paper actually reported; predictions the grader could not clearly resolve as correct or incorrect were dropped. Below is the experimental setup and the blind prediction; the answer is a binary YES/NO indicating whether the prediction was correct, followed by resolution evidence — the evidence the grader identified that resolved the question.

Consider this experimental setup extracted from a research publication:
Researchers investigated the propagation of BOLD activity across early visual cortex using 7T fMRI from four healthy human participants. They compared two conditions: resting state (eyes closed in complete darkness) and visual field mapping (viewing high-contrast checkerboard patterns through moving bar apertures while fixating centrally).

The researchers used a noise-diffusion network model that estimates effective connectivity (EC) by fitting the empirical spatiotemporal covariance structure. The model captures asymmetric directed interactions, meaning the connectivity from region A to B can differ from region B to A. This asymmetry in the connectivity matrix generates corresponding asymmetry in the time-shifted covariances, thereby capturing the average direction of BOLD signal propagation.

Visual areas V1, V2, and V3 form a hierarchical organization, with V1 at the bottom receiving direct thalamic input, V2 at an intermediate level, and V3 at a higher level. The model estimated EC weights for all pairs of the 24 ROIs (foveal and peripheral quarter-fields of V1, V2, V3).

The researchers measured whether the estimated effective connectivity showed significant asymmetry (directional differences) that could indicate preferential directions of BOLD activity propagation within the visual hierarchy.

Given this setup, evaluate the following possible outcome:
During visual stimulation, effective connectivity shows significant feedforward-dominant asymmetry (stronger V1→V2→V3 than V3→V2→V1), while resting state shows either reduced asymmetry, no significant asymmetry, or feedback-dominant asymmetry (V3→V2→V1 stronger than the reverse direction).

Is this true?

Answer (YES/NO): NO